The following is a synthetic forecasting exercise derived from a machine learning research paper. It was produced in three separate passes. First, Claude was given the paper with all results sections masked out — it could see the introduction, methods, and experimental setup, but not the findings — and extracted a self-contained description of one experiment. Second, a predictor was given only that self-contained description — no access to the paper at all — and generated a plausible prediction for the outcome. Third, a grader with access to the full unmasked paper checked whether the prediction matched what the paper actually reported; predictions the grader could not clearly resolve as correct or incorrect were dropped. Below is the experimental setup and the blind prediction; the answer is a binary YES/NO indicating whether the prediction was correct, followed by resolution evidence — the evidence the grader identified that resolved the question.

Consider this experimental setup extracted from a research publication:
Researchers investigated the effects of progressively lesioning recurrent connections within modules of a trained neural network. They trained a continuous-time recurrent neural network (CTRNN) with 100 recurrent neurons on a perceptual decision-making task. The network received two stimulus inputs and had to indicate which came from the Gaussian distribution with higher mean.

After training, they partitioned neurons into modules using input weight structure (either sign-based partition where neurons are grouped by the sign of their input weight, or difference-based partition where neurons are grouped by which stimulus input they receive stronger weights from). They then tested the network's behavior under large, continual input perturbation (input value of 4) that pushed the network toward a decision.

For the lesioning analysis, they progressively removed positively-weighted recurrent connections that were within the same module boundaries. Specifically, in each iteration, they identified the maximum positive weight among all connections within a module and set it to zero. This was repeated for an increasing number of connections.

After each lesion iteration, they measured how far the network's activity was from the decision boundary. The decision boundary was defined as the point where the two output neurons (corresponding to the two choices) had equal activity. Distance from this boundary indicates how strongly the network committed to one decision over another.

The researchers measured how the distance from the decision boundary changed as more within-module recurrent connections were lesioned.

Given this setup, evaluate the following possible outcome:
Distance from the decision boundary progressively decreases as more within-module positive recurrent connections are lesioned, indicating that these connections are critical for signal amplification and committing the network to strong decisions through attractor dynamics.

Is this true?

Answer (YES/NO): YES